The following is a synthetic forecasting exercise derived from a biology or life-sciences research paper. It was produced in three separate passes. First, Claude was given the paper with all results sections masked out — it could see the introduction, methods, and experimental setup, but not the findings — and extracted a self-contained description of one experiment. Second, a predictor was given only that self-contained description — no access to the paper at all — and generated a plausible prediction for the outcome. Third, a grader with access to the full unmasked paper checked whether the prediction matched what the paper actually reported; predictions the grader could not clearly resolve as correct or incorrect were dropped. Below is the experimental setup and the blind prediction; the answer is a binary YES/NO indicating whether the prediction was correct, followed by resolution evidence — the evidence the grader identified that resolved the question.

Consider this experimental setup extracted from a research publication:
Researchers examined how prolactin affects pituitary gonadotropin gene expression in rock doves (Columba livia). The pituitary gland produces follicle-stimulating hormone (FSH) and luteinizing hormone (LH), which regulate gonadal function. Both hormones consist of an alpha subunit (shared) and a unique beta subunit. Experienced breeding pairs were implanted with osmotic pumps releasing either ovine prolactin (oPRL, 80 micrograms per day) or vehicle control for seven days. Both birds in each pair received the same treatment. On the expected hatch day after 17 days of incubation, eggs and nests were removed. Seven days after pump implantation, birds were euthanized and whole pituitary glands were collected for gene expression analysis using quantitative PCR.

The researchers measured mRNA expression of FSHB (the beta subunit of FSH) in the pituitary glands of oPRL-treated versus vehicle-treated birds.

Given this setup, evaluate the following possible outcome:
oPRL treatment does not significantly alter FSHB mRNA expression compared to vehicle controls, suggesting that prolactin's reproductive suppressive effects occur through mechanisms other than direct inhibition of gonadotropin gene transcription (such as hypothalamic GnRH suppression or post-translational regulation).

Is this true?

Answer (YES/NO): NO